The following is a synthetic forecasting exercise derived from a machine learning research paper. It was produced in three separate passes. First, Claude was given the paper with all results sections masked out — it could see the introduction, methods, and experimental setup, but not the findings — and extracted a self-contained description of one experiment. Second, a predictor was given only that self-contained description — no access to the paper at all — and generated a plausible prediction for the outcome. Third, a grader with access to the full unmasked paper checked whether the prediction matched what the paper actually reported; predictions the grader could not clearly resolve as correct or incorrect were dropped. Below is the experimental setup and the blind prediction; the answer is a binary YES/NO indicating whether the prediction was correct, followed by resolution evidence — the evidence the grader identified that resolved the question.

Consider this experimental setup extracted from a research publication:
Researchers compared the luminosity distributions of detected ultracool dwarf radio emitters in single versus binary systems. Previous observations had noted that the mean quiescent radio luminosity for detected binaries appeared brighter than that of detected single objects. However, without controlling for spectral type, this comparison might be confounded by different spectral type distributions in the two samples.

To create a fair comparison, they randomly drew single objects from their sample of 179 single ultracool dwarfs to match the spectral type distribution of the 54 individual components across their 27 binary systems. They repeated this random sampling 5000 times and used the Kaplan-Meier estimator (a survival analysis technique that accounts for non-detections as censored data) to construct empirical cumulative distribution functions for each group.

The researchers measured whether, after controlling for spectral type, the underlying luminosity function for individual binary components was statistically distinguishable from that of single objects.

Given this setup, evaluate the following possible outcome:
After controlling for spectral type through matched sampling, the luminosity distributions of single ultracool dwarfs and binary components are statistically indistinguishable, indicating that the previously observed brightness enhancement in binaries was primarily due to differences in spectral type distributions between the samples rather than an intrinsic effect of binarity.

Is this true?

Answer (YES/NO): YES